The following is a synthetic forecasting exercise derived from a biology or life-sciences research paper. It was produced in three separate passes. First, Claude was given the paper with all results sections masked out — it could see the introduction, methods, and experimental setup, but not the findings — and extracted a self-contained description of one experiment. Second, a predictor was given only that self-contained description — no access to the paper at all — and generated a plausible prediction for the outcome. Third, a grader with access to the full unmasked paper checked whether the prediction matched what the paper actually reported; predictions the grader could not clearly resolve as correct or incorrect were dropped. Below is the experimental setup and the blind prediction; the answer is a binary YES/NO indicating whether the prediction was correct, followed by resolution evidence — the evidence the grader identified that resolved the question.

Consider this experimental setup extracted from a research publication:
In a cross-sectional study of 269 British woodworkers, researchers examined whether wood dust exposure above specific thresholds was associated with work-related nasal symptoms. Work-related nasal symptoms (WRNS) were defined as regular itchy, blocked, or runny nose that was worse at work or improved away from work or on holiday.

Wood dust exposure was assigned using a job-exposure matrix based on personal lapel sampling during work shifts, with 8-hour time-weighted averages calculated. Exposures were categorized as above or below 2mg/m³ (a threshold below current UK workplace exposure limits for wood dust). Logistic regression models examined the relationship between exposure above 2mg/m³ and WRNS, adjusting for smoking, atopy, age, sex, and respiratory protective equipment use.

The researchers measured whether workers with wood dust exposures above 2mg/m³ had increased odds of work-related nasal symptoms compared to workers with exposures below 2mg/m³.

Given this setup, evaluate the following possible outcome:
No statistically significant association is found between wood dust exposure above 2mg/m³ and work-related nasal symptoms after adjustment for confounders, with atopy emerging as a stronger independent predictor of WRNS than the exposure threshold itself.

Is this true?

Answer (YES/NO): NO